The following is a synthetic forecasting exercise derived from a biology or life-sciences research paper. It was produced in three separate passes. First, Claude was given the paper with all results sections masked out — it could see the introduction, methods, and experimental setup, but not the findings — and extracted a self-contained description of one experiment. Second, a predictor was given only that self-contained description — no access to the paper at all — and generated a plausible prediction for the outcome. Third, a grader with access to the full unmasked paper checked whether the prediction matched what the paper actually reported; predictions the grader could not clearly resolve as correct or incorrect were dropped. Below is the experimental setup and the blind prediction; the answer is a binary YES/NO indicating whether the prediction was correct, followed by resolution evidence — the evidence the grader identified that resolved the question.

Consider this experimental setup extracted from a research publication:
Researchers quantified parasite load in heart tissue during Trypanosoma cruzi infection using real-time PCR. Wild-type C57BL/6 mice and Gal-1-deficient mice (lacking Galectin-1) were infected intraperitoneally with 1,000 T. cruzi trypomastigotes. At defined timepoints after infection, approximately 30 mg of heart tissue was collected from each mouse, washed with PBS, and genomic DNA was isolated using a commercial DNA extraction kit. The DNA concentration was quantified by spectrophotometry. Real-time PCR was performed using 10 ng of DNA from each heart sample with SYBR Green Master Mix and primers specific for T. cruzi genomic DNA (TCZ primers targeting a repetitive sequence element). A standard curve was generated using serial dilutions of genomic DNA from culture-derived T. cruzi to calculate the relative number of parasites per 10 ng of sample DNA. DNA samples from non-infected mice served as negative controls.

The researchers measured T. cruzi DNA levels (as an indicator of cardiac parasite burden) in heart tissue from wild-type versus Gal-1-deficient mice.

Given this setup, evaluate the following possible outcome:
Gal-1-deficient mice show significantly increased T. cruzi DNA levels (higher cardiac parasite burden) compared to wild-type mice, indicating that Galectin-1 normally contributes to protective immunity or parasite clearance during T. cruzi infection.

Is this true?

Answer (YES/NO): NO